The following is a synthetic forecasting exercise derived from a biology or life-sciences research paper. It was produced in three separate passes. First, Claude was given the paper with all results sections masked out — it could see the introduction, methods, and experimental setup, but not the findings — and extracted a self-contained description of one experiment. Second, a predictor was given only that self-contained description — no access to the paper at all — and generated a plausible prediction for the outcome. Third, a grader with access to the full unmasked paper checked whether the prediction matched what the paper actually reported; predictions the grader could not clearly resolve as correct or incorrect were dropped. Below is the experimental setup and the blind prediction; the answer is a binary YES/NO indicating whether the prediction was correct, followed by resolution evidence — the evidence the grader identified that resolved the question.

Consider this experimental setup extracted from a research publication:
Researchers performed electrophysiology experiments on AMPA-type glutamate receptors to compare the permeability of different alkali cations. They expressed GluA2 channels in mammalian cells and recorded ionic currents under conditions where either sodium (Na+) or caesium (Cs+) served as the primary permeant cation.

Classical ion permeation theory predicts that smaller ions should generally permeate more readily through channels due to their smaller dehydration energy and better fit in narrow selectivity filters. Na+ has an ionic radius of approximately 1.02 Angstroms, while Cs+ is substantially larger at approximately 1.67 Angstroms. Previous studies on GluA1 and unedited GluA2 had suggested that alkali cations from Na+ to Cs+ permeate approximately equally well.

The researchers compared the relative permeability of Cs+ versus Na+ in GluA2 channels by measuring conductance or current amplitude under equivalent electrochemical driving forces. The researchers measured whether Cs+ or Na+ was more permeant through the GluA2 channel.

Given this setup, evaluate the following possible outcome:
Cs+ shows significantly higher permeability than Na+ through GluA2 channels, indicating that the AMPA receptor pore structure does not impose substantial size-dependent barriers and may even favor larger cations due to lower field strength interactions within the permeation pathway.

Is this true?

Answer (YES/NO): NO